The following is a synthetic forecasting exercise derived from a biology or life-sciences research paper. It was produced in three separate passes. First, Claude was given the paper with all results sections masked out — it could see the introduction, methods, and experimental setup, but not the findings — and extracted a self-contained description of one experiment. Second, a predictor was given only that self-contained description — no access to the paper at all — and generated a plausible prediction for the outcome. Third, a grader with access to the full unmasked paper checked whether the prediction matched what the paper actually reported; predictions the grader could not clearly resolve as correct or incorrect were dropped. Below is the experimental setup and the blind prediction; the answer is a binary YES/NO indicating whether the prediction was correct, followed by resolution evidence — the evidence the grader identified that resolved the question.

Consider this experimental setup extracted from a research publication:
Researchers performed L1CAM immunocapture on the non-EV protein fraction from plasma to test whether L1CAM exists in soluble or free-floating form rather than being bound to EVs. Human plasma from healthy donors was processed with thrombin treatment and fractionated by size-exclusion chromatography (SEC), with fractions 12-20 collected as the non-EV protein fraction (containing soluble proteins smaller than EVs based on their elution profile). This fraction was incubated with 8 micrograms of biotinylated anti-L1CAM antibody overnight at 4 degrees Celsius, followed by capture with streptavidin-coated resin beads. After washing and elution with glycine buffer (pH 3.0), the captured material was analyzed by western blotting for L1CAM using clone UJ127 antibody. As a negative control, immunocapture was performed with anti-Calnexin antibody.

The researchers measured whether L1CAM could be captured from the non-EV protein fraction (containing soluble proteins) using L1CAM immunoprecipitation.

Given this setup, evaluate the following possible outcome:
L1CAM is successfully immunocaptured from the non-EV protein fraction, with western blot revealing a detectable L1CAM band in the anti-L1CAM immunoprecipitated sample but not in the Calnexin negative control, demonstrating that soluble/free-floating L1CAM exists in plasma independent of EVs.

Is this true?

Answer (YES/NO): YES